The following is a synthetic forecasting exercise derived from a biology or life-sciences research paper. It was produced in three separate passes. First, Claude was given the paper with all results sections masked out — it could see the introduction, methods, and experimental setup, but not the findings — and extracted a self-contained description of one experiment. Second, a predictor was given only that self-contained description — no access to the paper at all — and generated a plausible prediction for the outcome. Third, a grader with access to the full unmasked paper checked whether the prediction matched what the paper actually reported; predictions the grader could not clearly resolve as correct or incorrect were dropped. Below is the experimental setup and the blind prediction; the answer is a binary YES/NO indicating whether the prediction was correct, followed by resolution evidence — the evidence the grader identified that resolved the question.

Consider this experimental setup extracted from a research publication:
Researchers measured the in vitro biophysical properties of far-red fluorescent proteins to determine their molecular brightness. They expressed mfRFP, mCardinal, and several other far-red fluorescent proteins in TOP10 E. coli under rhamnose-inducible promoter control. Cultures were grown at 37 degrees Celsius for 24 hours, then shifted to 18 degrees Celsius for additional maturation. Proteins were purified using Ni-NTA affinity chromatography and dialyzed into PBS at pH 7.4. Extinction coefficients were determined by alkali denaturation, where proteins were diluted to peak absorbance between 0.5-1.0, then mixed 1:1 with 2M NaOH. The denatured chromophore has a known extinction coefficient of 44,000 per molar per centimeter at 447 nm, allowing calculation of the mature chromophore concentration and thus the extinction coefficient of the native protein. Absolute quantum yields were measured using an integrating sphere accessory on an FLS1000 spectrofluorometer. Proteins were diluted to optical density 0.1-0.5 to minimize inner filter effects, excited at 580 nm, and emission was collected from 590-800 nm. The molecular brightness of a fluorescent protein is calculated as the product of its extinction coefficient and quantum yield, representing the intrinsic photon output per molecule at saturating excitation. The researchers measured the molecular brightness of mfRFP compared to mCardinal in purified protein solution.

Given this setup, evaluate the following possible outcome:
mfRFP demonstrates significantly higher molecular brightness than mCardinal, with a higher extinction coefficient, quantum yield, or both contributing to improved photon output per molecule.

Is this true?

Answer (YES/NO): NO